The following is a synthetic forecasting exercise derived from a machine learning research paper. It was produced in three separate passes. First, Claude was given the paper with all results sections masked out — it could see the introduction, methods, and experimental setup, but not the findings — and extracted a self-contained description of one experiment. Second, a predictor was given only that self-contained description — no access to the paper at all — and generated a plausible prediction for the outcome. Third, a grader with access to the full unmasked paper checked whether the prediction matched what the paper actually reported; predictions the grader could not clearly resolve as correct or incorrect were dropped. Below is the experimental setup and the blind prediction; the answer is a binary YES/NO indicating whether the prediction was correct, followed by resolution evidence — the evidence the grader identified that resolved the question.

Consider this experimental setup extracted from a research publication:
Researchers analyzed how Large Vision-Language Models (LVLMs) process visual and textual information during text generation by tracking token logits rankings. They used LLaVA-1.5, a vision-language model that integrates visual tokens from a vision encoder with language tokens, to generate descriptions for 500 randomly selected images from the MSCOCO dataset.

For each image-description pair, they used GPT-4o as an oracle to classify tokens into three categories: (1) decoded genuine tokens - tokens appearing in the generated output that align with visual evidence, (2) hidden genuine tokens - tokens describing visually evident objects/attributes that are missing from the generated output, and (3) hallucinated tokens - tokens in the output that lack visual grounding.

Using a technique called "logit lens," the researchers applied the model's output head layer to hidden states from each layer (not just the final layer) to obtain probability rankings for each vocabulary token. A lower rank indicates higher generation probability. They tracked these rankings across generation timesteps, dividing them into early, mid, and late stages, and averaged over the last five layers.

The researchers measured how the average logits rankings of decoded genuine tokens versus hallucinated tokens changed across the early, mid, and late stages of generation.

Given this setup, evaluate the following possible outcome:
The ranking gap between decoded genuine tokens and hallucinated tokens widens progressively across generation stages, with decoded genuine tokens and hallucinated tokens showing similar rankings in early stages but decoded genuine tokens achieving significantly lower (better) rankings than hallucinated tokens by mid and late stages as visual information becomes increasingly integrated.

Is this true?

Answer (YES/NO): NO